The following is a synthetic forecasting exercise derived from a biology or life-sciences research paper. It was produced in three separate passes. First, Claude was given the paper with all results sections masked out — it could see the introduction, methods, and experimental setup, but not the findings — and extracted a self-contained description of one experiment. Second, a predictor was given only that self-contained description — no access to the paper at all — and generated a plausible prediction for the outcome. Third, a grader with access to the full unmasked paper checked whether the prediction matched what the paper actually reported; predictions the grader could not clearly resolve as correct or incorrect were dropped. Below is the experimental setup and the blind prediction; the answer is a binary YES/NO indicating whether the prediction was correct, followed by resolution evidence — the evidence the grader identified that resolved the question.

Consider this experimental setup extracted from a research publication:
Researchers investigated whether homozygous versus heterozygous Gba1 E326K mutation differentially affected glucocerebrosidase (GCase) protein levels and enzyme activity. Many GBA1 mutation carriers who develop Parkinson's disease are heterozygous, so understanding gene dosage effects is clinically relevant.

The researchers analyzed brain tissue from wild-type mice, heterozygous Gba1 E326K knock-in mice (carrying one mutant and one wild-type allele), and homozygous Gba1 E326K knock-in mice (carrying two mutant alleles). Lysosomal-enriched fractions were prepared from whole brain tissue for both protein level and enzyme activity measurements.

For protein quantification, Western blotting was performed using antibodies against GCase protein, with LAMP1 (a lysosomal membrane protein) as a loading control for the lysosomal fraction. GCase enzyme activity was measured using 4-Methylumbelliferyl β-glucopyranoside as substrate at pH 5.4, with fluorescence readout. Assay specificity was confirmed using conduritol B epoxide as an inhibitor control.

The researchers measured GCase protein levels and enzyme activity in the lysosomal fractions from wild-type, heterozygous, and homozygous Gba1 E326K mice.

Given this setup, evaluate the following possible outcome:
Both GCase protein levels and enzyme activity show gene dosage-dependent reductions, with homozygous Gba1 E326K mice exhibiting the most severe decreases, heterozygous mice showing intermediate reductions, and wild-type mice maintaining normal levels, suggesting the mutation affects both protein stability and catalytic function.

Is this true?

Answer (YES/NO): YES